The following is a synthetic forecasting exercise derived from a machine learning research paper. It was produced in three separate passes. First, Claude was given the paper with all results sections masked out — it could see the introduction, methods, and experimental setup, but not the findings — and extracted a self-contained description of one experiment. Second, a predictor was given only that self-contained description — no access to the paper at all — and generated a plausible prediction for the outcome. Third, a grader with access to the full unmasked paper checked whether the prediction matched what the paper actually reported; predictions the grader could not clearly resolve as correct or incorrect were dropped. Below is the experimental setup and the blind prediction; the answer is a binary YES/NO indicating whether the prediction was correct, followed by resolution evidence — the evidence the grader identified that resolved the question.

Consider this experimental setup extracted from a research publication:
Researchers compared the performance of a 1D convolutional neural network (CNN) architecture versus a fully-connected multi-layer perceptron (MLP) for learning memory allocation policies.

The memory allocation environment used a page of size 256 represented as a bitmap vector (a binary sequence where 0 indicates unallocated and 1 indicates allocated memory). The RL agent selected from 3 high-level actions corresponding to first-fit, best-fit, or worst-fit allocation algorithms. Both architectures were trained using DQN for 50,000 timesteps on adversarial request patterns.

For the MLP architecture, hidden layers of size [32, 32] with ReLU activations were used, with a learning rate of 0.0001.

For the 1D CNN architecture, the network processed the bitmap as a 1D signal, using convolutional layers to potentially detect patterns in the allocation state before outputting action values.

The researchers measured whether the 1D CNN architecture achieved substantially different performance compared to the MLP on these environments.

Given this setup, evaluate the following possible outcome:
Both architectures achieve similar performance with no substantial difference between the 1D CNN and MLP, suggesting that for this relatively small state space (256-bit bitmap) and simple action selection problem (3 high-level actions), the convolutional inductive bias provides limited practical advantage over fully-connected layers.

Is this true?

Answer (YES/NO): YES